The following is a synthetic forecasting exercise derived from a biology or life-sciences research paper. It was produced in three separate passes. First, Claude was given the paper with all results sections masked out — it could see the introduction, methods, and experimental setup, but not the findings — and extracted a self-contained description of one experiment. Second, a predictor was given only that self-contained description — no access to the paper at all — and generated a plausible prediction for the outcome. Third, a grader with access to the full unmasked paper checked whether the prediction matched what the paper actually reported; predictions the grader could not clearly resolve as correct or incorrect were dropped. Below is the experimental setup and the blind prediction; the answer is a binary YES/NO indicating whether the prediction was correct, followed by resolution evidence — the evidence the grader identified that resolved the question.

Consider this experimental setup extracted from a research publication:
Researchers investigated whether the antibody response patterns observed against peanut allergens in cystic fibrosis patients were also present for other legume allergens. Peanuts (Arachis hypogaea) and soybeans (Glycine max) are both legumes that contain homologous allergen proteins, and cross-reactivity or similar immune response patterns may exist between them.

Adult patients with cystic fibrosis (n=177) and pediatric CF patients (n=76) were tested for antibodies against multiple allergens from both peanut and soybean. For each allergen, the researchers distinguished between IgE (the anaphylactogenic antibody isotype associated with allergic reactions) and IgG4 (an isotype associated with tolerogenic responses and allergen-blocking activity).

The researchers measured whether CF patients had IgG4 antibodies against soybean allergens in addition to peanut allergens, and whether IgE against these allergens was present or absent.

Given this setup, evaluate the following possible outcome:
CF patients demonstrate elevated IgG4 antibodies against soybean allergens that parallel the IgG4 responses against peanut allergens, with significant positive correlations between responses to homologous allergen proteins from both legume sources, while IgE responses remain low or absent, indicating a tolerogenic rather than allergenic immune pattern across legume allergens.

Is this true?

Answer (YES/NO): NO